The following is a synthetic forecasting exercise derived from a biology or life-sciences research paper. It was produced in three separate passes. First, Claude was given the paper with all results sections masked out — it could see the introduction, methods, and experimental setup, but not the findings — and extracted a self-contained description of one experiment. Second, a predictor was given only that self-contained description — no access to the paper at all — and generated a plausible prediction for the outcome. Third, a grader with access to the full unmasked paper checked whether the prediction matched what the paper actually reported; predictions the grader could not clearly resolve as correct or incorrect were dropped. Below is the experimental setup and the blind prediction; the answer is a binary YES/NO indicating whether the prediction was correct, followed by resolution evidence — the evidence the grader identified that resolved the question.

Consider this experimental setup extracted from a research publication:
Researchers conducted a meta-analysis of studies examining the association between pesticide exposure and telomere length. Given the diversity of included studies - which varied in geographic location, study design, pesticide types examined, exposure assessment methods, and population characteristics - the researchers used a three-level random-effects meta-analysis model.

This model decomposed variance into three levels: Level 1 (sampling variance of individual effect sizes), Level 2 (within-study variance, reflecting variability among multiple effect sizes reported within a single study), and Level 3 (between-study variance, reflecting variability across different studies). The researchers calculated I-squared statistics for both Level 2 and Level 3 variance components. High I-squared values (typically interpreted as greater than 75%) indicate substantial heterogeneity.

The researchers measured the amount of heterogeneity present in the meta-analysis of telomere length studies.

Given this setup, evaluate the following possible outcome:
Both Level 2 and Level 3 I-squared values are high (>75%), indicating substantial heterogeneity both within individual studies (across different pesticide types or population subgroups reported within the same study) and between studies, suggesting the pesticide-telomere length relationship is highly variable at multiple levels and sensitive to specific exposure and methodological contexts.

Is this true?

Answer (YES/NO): NO